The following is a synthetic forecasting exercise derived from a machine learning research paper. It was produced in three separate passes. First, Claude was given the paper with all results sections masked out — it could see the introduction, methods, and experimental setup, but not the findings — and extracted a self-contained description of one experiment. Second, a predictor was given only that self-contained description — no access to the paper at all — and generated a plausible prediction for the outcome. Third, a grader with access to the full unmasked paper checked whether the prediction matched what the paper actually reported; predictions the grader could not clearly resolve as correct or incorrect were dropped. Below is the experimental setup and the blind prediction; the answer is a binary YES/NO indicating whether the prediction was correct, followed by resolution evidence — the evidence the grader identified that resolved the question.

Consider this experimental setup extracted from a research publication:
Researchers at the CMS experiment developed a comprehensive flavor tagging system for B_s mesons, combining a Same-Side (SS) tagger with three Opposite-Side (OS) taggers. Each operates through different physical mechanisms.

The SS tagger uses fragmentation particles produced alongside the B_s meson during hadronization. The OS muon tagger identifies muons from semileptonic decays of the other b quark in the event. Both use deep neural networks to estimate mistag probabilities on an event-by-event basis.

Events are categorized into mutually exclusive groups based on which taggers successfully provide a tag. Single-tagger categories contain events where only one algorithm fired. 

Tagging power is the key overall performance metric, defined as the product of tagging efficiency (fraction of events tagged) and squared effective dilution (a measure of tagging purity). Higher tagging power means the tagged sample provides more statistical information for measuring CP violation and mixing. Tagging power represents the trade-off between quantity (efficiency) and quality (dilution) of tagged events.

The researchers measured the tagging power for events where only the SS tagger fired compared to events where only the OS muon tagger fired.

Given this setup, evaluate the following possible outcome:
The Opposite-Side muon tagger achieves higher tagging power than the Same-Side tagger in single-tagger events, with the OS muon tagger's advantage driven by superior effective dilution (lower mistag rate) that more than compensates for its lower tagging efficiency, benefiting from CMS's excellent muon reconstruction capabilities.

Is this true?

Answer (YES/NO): NO